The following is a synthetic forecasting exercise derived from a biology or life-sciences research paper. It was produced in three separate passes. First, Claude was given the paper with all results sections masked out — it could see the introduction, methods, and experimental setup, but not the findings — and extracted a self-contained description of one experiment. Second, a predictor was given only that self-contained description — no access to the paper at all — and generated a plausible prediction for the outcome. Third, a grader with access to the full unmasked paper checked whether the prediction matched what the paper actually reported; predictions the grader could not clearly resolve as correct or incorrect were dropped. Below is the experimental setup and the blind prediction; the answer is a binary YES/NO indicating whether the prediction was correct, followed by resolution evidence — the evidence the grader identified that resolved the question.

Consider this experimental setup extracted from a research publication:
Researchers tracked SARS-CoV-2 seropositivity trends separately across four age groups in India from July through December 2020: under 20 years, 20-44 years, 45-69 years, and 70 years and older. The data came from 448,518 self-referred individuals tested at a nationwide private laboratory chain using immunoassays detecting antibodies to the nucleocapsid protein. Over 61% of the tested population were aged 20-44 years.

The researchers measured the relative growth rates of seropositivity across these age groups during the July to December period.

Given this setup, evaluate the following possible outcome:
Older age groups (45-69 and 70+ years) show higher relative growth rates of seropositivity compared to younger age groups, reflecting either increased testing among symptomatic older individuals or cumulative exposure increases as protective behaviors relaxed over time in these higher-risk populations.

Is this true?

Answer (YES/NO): NO